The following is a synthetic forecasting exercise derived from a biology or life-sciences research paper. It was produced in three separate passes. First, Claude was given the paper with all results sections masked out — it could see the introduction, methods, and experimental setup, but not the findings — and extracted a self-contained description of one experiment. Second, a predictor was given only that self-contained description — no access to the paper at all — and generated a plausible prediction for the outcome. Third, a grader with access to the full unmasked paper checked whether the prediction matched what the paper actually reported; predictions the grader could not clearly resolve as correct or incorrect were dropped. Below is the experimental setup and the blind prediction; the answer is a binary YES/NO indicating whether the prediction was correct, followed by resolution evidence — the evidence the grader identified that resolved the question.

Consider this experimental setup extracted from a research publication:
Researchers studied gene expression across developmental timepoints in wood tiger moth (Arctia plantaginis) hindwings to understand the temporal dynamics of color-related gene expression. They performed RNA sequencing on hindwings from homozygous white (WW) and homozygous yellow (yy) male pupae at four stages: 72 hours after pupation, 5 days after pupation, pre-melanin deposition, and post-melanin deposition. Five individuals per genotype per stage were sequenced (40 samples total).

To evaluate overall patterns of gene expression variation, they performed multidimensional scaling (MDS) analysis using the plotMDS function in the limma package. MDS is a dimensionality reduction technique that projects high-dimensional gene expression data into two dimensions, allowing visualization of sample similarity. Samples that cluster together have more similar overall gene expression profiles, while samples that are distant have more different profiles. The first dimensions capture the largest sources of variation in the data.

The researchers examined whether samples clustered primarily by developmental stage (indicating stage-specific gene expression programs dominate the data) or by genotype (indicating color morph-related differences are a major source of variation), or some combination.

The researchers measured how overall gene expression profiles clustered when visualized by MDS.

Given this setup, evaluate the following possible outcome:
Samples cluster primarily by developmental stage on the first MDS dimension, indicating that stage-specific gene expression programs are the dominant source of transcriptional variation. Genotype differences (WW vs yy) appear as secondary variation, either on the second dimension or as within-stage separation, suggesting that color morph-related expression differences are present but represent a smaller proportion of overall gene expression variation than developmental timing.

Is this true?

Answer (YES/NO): NO